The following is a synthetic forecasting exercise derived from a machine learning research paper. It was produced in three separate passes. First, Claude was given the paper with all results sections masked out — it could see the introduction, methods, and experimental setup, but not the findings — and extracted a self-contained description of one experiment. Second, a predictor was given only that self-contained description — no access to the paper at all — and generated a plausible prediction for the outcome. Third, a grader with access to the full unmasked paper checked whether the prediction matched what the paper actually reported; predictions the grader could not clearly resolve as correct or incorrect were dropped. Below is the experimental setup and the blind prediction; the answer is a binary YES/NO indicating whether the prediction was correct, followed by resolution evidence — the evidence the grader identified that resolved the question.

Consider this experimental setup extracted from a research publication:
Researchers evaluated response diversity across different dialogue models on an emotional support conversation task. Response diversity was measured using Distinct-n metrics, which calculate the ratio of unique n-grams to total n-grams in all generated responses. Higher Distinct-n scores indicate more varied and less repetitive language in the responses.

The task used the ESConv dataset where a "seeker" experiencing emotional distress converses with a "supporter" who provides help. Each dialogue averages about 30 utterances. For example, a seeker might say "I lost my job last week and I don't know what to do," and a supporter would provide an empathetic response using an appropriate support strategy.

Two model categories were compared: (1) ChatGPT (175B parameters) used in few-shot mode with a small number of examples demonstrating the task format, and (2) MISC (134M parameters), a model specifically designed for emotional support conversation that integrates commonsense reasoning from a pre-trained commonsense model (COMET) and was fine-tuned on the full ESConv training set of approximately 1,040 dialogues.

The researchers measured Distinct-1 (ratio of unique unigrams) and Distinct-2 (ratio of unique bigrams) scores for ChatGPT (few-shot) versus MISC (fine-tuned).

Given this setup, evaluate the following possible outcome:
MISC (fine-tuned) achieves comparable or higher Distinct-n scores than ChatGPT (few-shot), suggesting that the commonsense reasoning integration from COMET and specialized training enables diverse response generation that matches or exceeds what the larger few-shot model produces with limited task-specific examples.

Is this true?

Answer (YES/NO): NO